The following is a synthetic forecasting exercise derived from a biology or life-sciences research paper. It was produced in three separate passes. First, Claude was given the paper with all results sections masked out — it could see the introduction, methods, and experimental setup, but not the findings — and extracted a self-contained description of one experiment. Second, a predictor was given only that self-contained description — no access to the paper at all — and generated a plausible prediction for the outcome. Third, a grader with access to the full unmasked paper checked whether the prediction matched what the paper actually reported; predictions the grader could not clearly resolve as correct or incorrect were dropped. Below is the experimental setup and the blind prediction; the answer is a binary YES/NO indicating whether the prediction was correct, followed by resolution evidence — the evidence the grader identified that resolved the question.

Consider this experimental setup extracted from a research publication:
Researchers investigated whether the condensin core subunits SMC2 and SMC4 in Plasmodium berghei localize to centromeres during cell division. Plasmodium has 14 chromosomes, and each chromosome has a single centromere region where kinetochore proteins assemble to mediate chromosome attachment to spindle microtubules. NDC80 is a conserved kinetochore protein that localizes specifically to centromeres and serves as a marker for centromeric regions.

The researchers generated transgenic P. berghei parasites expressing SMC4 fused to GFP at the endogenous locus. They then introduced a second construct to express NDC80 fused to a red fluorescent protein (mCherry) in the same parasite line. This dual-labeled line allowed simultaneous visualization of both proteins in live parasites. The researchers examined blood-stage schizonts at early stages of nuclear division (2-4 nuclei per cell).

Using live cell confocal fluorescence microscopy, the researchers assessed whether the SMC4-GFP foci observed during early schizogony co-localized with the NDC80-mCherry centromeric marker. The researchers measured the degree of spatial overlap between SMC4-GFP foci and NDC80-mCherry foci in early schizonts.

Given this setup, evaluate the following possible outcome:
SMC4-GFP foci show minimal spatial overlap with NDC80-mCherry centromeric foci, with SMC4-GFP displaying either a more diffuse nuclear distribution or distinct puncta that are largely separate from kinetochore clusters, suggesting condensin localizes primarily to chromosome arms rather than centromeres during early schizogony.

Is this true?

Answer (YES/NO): NO